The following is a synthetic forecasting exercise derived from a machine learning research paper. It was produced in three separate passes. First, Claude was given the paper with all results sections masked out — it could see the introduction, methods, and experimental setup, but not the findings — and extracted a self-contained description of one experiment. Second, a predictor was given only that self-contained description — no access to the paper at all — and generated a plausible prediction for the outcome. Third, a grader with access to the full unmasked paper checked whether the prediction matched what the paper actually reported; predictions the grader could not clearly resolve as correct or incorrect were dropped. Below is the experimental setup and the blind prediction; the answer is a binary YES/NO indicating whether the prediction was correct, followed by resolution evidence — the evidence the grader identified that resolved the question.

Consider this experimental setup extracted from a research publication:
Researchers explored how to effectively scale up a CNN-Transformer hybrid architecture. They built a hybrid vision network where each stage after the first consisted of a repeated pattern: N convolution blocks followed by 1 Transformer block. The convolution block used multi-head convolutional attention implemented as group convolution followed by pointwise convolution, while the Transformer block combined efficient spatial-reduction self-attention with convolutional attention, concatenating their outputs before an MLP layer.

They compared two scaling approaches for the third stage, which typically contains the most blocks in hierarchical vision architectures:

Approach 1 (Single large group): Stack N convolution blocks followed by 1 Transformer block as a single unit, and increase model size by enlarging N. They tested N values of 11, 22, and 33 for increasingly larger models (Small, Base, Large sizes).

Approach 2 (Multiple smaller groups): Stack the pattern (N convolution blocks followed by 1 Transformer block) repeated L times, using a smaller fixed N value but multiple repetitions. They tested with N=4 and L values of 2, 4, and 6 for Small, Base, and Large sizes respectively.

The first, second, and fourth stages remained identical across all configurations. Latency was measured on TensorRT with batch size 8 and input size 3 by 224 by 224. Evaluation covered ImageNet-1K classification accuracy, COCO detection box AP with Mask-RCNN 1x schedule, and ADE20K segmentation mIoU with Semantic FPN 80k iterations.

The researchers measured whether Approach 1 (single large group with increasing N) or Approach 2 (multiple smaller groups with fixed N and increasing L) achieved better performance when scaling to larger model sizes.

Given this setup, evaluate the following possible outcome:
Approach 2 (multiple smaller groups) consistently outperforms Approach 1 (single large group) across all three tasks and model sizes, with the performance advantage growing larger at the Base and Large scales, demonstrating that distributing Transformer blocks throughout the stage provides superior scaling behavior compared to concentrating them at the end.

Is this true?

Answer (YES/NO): YES